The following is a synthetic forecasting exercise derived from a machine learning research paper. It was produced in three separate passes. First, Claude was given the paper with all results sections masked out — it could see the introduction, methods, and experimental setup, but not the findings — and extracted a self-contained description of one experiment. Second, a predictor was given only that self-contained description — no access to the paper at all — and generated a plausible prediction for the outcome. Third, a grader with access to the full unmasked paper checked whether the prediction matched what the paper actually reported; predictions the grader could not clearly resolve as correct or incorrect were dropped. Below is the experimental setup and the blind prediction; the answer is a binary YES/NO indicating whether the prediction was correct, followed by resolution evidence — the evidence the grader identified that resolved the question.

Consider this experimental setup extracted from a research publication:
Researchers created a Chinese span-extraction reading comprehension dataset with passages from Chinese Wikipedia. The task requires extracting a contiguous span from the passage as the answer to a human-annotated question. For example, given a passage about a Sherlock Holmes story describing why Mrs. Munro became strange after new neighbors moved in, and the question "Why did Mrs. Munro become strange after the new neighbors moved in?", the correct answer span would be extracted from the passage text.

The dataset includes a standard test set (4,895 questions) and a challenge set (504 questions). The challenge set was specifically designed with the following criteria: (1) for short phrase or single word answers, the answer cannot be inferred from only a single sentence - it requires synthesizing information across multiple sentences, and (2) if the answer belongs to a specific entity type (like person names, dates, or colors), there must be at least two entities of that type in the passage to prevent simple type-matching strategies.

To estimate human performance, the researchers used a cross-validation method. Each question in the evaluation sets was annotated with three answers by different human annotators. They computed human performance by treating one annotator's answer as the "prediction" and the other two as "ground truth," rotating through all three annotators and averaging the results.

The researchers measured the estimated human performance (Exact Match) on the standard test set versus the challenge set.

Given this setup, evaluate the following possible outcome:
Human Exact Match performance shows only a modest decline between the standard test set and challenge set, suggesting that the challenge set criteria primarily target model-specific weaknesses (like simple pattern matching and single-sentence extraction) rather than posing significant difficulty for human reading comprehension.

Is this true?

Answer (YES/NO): YES